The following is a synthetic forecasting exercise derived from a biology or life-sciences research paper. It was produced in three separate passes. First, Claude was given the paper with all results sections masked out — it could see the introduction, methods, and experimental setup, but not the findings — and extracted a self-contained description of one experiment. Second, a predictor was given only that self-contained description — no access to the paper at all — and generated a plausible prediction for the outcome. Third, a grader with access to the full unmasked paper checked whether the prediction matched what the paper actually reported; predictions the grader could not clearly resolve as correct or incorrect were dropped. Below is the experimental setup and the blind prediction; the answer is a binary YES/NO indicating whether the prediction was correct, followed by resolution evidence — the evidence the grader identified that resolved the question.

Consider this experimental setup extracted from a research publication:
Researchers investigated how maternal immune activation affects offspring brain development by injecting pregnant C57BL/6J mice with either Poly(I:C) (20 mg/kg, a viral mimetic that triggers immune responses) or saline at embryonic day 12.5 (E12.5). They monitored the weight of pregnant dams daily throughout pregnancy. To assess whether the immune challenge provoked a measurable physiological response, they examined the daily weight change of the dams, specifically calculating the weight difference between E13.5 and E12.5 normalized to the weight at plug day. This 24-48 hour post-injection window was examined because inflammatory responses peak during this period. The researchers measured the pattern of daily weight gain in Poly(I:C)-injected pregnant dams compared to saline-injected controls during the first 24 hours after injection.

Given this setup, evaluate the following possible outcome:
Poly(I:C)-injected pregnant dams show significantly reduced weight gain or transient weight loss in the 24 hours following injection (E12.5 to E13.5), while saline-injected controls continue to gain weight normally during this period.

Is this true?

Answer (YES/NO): YES